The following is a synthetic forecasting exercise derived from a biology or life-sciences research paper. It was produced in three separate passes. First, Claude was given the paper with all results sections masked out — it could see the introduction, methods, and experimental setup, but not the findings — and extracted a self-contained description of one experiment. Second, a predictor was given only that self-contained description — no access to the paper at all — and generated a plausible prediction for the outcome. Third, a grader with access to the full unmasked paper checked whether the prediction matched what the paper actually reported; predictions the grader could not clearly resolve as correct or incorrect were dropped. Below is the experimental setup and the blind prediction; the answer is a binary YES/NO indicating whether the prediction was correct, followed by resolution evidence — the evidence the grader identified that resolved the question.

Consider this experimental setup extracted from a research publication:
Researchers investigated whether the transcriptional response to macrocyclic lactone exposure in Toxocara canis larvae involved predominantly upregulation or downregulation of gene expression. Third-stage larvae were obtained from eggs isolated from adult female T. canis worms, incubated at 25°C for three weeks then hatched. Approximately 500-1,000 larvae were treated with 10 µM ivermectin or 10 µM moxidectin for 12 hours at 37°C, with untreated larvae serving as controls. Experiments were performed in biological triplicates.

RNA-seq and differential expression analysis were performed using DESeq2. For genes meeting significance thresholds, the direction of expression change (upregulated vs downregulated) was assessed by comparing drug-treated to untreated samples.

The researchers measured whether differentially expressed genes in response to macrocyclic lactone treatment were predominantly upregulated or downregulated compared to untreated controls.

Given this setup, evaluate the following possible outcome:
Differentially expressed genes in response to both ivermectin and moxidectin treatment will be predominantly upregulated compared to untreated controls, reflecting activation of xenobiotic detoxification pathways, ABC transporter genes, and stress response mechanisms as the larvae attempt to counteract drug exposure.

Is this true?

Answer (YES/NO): NO